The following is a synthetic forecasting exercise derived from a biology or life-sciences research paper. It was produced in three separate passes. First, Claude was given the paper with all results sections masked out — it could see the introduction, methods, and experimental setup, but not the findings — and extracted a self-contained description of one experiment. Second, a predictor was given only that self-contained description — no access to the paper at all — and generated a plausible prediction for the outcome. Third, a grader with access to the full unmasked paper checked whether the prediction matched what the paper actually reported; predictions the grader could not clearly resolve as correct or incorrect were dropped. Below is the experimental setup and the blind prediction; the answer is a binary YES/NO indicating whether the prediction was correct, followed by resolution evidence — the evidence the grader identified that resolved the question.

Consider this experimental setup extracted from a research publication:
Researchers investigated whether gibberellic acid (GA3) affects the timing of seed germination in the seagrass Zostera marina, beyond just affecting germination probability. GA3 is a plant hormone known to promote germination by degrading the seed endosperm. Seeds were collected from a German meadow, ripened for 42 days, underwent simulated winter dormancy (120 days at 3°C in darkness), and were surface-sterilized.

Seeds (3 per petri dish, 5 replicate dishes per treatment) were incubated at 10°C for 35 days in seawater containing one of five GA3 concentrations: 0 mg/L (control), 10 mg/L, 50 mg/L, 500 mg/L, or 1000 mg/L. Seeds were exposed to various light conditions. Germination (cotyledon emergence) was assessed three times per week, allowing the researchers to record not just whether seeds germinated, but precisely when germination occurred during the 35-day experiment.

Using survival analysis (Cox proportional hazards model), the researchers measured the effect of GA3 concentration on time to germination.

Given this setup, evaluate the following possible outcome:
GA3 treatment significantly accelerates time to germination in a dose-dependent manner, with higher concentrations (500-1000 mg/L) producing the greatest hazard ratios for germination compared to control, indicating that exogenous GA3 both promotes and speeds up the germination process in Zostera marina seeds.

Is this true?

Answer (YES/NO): NO